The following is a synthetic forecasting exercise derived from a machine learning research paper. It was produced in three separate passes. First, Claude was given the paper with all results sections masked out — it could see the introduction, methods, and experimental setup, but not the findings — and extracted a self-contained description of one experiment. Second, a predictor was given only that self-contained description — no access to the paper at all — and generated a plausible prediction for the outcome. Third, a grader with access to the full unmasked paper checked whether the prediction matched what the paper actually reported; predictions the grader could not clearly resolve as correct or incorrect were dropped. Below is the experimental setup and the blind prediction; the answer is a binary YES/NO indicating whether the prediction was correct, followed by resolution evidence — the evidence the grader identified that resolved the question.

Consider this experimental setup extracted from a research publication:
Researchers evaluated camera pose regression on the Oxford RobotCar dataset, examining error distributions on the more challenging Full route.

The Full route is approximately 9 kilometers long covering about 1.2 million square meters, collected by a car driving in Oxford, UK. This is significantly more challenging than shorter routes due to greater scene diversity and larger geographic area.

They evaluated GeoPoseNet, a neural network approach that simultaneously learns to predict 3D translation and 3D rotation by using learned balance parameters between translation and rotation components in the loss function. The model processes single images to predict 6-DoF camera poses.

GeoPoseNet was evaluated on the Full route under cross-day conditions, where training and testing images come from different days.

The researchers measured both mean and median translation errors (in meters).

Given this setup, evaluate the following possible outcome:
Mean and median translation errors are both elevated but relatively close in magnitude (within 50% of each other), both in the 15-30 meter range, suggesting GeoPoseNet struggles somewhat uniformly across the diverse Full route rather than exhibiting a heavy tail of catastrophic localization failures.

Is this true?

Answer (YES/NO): NO